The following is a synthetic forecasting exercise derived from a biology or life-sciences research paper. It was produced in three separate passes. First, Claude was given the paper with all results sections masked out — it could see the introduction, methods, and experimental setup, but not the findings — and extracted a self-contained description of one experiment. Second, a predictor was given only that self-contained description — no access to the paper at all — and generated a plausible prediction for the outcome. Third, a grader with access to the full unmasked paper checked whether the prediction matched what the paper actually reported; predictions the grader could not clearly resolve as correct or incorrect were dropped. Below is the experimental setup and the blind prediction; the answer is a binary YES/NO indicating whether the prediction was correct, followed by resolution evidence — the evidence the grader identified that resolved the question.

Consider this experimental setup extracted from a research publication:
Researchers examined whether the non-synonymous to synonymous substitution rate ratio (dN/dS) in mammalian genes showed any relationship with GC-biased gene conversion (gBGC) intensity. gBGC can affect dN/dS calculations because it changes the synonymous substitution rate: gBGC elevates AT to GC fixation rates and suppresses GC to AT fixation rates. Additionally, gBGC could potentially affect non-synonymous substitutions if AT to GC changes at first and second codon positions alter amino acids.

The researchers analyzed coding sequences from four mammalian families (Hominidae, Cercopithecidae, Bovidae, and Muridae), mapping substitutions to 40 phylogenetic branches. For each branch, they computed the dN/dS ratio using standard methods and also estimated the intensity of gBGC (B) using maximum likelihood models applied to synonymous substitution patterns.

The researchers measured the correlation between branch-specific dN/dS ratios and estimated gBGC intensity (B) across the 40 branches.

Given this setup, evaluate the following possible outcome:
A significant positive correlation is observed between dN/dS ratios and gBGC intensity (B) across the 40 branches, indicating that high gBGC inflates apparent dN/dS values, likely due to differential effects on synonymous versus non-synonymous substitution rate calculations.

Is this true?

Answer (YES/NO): NO